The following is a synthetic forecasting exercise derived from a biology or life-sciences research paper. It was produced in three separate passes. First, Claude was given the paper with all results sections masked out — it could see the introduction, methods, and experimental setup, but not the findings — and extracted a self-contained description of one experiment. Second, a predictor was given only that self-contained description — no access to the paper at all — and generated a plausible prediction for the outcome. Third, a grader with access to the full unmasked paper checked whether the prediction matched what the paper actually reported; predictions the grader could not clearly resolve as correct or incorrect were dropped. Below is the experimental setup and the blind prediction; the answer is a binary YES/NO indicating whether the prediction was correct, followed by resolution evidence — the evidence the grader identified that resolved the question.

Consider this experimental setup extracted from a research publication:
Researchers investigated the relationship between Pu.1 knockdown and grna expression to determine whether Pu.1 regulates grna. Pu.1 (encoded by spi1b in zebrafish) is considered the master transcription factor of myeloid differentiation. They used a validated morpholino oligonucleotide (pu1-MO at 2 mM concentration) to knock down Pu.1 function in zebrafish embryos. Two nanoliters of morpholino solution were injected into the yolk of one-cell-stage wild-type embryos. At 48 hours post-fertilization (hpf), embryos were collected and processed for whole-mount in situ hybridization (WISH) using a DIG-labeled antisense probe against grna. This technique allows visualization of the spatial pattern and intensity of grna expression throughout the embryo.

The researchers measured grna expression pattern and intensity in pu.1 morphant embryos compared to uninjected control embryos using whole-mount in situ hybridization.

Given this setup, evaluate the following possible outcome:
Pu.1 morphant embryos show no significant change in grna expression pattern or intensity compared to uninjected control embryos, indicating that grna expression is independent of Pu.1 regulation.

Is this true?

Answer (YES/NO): NO